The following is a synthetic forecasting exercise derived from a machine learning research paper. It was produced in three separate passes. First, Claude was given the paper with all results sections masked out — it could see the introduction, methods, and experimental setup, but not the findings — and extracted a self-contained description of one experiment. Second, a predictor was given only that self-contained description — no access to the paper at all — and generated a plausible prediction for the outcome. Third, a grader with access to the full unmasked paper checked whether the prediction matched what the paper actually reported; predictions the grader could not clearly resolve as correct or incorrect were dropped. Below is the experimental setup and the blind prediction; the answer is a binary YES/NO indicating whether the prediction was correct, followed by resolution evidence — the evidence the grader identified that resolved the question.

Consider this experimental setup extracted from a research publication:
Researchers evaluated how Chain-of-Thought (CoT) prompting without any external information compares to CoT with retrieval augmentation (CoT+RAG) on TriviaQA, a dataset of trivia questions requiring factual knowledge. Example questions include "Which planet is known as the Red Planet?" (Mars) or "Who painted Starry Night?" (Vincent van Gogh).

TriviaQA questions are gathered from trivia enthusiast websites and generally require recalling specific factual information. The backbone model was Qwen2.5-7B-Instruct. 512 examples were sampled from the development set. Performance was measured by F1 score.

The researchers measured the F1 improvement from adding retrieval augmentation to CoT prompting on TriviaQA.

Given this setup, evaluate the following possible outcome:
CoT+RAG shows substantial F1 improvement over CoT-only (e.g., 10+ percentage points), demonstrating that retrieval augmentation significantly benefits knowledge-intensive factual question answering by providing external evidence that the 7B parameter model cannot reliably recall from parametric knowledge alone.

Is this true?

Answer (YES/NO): YES